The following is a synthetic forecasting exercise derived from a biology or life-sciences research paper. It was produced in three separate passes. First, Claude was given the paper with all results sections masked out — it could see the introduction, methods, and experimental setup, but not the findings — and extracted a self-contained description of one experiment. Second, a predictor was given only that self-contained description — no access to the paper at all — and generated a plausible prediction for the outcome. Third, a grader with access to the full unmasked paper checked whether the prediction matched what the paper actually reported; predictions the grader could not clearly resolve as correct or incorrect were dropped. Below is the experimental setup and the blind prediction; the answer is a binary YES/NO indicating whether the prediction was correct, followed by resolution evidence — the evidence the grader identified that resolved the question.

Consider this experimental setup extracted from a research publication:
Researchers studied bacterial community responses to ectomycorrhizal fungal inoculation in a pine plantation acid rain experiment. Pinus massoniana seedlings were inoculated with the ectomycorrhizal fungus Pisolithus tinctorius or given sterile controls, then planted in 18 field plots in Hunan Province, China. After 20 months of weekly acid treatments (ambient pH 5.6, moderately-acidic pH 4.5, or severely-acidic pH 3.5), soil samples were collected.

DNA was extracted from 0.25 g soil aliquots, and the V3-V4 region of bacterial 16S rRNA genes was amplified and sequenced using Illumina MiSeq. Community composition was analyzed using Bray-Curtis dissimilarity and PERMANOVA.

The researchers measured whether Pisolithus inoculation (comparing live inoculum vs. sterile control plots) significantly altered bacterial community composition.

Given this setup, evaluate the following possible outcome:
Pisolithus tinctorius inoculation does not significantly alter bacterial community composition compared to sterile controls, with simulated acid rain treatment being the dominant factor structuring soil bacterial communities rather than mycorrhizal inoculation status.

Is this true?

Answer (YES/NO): NO